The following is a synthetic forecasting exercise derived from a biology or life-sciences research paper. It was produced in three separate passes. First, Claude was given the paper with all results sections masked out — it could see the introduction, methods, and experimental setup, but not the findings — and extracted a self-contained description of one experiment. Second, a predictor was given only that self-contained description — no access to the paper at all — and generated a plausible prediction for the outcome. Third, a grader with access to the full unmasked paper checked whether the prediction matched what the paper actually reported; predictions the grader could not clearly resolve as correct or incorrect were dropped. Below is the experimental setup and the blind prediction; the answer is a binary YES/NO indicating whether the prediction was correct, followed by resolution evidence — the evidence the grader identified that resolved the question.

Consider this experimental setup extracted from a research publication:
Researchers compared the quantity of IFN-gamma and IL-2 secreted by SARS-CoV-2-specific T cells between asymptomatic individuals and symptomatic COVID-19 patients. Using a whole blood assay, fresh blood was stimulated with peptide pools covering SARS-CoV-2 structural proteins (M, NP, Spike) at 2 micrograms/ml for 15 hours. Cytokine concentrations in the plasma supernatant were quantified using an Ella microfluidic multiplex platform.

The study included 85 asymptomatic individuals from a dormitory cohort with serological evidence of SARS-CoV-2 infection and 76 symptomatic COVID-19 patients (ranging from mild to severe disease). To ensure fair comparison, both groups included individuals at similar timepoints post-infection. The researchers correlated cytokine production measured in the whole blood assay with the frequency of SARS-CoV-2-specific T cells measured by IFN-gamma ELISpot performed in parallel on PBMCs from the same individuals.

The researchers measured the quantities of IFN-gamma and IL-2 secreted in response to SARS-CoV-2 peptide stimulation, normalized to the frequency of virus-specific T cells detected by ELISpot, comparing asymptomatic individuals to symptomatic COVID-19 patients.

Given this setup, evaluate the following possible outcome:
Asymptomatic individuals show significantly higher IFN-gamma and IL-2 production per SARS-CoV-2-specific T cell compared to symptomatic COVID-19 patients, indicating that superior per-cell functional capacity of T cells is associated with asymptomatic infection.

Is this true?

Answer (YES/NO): YES